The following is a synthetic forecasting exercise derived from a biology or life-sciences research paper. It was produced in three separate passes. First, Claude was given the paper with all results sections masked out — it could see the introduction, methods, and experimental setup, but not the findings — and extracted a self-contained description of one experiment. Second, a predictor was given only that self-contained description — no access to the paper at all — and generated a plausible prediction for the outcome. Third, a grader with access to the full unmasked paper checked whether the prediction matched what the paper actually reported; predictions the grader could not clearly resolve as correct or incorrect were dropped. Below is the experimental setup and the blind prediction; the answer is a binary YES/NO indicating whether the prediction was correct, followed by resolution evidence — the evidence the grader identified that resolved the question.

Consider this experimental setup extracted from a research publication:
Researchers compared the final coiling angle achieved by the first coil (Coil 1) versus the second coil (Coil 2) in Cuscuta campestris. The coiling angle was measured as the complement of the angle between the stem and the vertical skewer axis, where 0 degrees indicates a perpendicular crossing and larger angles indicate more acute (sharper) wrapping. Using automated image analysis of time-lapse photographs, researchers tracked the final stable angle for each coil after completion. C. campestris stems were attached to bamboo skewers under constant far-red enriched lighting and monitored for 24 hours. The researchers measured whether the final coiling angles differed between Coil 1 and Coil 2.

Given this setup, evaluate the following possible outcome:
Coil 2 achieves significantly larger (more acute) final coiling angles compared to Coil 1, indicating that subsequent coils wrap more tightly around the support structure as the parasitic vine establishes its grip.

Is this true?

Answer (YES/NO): NO